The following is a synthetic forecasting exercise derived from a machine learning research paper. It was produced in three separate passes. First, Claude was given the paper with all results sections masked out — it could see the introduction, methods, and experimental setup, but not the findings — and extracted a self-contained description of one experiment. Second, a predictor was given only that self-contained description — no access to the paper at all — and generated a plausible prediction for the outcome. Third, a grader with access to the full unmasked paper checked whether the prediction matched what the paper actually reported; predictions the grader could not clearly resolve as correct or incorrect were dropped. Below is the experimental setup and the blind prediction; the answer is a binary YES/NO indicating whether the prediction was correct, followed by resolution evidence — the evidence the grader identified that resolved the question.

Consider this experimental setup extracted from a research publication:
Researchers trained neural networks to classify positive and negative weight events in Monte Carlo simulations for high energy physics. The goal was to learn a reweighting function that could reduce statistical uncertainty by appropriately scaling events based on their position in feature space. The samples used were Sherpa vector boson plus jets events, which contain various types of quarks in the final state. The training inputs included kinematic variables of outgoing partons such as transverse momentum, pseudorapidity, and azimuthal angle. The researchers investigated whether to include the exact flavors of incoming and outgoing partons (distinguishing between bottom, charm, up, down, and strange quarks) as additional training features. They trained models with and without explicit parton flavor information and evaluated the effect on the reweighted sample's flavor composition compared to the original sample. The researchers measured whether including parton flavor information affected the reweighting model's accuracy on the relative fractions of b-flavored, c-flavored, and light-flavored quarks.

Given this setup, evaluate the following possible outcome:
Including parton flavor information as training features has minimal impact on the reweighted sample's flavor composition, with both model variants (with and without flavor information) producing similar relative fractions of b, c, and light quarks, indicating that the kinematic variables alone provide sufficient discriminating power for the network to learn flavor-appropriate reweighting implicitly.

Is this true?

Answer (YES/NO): NO